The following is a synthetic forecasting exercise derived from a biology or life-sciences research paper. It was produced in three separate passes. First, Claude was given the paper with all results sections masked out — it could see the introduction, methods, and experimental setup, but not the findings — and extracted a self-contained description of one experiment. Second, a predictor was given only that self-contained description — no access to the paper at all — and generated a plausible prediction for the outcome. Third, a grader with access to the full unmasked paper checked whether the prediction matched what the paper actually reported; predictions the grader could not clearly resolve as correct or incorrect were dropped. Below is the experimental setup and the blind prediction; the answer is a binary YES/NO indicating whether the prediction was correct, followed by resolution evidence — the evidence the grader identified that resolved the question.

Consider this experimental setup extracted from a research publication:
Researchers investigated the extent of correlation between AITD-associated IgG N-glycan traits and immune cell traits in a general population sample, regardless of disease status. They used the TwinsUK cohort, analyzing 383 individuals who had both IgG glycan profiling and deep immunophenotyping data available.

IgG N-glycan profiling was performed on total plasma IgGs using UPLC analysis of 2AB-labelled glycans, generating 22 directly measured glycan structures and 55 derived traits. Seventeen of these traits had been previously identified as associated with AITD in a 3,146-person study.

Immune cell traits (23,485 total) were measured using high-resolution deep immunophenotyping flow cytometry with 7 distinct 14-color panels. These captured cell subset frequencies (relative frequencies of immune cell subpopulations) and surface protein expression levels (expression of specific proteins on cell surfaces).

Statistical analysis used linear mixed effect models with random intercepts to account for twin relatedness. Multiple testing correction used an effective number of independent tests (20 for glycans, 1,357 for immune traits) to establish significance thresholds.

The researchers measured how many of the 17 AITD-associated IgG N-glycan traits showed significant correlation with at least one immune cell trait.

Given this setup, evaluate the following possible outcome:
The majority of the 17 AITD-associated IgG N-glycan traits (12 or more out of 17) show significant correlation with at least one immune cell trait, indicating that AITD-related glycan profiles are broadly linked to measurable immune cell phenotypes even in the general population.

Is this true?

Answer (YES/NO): NO